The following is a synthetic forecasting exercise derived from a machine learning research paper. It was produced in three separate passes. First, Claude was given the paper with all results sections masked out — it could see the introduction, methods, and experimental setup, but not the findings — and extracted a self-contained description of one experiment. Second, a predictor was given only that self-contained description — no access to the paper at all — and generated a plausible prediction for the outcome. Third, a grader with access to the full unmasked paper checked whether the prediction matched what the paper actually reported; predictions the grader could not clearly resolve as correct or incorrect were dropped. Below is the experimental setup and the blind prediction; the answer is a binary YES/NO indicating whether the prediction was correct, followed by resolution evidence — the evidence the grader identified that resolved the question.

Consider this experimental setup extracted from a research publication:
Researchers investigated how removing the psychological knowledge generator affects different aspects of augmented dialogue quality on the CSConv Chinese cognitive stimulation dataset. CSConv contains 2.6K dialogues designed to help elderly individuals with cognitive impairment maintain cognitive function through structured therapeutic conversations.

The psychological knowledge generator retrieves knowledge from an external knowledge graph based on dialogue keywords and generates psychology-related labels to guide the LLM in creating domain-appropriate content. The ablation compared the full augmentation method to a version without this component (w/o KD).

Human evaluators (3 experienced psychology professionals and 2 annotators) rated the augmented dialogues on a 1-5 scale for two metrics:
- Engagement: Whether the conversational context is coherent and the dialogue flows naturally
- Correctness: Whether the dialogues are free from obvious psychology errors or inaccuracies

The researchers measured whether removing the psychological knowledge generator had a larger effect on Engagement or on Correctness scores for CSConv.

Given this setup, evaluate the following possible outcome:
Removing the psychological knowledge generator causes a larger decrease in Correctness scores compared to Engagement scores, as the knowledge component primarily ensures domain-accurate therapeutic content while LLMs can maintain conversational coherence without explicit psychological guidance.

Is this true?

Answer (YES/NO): YES